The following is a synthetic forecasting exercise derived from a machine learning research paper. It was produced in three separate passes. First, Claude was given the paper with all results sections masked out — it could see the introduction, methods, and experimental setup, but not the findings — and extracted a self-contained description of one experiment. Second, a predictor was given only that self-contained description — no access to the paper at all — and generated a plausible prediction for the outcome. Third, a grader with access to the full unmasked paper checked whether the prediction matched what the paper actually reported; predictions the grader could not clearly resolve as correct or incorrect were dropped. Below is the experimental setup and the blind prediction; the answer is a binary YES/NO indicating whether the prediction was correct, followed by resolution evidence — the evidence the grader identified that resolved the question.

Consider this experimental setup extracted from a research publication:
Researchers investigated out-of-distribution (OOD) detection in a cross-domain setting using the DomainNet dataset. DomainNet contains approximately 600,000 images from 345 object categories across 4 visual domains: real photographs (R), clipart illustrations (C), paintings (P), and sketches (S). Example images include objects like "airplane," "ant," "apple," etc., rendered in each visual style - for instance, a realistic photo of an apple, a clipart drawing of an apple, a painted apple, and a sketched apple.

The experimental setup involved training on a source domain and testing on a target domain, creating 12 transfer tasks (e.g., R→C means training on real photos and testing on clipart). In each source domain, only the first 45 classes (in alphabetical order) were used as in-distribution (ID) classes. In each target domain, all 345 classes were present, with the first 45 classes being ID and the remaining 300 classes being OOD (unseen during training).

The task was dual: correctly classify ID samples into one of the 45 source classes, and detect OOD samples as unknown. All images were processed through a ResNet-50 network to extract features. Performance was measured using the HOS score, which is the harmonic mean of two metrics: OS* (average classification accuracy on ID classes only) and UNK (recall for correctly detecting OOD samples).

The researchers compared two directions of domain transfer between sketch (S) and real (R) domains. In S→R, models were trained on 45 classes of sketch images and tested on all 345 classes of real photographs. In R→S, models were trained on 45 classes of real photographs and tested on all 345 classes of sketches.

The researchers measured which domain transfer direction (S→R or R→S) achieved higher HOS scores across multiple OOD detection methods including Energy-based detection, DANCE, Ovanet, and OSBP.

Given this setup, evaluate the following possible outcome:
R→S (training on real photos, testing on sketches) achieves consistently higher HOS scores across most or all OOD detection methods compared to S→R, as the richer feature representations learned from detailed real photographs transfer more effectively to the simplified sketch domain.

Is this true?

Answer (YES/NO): NO